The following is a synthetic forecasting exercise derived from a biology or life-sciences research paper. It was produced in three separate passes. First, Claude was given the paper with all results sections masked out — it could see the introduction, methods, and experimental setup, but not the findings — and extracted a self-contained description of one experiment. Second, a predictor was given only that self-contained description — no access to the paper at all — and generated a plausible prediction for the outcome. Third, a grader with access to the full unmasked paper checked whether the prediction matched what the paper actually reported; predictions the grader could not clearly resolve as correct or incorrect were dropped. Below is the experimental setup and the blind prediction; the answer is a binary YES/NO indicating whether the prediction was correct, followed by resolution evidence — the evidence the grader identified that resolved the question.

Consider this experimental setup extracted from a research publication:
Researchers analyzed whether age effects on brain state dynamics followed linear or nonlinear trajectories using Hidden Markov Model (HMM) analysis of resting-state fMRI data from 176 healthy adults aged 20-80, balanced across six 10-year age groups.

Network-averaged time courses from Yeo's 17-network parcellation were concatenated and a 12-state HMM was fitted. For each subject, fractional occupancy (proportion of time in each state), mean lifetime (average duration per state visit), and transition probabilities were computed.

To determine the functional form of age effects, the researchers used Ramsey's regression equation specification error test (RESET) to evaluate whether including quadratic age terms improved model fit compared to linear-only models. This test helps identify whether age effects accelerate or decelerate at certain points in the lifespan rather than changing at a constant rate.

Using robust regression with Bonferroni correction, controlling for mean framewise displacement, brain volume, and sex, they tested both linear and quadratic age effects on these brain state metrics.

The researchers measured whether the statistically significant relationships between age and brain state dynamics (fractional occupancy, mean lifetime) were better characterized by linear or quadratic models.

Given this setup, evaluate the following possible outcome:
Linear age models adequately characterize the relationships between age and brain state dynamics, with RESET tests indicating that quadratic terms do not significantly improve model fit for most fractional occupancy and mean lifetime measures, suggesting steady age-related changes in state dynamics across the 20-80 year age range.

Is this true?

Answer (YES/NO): NO